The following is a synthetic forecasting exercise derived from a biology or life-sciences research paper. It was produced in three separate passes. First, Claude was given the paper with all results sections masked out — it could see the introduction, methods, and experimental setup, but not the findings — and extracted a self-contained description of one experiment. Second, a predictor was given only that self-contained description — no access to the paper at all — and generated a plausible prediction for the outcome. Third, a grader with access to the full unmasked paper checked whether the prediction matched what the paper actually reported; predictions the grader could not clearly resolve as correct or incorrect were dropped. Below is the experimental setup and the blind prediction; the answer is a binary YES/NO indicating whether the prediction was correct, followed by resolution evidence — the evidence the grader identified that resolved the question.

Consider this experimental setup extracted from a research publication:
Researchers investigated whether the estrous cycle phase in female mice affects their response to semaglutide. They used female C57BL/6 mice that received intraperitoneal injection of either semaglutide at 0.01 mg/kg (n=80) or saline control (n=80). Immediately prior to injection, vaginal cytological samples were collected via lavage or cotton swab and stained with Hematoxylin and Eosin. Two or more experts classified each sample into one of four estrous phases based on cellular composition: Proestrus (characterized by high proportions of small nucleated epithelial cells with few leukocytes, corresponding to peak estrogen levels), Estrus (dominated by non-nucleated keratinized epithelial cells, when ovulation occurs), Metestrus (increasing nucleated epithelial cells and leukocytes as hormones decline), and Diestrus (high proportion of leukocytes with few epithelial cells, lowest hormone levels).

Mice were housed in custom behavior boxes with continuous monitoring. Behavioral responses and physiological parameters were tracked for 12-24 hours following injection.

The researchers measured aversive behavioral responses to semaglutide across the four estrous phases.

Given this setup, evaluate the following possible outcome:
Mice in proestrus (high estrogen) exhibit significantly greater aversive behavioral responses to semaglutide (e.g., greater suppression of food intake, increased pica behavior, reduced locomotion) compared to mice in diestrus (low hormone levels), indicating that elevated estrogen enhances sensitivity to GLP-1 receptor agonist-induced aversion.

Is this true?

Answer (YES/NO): YES